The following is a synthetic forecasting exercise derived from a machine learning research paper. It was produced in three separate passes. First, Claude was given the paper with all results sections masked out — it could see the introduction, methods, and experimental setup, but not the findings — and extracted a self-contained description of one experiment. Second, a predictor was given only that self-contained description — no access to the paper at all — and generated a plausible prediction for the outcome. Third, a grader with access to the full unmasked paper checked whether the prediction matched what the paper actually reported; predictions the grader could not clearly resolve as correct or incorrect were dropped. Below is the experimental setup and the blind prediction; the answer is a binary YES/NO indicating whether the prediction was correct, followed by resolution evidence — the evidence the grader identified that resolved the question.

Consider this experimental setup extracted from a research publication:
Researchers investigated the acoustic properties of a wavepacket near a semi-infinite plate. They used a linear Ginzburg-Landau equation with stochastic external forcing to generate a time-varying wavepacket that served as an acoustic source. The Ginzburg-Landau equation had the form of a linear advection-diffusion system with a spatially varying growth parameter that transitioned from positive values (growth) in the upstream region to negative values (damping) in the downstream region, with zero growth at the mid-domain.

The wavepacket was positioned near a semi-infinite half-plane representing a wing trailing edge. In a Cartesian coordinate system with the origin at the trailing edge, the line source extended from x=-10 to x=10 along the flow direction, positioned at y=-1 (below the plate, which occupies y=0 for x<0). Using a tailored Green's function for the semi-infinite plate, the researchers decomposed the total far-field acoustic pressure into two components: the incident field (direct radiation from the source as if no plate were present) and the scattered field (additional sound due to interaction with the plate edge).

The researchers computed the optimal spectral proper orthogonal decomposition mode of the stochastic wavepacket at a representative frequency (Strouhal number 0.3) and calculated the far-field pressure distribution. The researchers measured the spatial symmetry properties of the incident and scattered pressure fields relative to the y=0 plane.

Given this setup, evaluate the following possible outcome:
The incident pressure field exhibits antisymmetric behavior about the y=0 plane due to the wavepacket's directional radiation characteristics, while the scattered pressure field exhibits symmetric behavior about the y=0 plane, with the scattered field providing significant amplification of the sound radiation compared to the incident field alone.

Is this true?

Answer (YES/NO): NO